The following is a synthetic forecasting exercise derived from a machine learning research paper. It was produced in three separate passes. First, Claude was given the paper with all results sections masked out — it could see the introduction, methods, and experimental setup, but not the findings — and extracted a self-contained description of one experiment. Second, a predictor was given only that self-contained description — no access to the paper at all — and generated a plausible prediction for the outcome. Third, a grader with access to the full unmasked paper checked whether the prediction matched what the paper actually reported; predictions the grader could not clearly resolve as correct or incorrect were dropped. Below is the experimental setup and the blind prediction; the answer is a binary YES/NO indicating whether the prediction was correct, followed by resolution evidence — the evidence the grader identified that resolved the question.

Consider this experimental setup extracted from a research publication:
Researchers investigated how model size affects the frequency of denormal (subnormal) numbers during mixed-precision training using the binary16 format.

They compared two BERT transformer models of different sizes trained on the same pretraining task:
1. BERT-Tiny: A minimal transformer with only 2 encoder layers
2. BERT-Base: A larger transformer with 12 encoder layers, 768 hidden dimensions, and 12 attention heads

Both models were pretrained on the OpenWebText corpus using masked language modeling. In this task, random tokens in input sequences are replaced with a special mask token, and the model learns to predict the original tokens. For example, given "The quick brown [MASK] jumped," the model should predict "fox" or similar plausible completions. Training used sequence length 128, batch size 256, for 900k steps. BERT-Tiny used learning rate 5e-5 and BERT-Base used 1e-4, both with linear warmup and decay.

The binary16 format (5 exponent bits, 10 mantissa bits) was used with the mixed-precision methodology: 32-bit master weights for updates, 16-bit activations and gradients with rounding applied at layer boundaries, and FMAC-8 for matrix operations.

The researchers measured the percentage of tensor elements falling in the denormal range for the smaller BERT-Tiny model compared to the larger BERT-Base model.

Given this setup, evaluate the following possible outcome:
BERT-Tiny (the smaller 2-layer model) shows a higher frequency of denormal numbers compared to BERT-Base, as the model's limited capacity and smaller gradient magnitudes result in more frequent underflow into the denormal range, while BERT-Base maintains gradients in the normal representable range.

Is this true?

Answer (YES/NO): NO